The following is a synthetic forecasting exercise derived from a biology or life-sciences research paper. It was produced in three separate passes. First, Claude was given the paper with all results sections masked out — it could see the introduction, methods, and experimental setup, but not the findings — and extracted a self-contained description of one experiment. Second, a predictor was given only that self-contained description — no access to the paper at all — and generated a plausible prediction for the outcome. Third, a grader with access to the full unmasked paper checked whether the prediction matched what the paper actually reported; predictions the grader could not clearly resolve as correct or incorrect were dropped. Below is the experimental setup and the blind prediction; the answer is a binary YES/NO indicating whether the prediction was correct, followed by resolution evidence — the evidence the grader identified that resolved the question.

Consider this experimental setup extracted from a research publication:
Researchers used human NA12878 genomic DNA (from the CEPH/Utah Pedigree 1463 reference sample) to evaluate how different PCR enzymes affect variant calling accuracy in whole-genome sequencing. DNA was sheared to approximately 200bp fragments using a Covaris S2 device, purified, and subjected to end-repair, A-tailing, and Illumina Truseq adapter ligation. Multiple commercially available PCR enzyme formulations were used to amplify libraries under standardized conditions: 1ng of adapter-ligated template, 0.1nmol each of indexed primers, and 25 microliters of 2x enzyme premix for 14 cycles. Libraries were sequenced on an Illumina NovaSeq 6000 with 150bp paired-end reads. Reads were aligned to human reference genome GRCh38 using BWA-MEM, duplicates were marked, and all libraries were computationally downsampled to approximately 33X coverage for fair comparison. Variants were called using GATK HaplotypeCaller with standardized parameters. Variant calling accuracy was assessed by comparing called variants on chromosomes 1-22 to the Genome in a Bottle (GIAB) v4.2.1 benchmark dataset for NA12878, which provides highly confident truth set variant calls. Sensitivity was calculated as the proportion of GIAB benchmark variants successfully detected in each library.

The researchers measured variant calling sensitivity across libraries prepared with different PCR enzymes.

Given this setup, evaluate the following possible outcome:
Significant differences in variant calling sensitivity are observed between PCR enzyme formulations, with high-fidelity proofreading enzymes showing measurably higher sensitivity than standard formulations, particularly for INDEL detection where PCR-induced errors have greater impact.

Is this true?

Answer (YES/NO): NO